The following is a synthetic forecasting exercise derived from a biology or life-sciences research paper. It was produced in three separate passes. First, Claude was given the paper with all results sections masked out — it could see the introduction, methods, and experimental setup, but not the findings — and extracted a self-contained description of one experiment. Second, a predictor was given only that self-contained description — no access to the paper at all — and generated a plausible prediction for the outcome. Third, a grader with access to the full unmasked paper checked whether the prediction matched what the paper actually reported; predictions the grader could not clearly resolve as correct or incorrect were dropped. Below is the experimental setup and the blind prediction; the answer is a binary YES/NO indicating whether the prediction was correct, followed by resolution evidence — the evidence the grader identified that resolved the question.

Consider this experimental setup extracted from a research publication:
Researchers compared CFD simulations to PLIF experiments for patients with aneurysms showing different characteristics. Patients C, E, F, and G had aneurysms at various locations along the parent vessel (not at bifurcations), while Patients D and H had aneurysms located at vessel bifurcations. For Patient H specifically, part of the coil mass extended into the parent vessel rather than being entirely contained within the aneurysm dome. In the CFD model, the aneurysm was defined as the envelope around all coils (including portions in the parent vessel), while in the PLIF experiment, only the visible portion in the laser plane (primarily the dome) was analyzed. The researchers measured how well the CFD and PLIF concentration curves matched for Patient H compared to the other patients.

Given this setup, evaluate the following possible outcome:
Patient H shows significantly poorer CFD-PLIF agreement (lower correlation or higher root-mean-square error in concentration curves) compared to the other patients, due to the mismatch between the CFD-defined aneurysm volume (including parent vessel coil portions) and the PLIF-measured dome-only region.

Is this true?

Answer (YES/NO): YES